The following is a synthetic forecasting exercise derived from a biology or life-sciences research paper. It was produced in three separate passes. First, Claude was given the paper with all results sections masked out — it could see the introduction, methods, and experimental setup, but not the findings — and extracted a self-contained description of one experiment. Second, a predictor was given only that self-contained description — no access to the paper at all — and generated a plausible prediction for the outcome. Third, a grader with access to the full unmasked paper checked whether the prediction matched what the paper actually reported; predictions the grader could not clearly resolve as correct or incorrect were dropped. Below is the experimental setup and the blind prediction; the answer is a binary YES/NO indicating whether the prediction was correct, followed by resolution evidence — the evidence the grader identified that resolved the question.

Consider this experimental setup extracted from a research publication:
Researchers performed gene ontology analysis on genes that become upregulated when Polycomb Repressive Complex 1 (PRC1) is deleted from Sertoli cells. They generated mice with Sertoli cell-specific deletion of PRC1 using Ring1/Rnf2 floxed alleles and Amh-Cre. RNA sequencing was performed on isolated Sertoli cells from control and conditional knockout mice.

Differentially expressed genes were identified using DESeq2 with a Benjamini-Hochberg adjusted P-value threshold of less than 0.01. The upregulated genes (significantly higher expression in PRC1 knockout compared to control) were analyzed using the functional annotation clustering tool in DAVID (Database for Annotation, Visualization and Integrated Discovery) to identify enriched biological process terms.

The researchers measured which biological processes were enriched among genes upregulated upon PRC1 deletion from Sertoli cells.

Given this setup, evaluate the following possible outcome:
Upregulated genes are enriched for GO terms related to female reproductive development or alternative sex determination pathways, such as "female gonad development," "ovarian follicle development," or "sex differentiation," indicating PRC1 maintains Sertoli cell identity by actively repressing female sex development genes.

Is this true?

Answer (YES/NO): NO